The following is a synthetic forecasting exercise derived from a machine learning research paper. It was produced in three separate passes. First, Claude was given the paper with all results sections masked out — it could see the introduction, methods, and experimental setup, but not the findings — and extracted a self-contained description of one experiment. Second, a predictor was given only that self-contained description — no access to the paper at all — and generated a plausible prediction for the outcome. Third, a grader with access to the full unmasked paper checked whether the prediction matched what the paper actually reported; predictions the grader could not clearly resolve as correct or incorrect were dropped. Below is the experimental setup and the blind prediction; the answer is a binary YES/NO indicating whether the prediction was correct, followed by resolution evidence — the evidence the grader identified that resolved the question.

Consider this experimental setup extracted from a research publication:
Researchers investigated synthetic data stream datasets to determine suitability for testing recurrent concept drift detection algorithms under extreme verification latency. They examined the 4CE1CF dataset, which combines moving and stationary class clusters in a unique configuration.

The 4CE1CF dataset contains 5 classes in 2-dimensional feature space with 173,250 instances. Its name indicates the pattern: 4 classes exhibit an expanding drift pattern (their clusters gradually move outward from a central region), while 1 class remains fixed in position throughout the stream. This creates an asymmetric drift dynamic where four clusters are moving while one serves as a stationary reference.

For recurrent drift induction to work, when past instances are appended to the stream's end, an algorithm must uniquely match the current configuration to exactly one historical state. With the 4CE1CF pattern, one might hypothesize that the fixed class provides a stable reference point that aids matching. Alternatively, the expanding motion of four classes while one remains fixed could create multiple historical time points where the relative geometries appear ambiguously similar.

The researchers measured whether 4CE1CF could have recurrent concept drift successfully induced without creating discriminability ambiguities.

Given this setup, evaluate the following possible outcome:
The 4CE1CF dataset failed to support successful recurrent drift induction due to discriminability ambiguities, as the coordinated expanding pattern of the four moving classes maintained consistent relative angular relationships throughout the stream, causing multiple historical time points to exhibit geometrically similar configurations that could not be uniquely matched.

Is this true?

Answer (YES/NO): YES